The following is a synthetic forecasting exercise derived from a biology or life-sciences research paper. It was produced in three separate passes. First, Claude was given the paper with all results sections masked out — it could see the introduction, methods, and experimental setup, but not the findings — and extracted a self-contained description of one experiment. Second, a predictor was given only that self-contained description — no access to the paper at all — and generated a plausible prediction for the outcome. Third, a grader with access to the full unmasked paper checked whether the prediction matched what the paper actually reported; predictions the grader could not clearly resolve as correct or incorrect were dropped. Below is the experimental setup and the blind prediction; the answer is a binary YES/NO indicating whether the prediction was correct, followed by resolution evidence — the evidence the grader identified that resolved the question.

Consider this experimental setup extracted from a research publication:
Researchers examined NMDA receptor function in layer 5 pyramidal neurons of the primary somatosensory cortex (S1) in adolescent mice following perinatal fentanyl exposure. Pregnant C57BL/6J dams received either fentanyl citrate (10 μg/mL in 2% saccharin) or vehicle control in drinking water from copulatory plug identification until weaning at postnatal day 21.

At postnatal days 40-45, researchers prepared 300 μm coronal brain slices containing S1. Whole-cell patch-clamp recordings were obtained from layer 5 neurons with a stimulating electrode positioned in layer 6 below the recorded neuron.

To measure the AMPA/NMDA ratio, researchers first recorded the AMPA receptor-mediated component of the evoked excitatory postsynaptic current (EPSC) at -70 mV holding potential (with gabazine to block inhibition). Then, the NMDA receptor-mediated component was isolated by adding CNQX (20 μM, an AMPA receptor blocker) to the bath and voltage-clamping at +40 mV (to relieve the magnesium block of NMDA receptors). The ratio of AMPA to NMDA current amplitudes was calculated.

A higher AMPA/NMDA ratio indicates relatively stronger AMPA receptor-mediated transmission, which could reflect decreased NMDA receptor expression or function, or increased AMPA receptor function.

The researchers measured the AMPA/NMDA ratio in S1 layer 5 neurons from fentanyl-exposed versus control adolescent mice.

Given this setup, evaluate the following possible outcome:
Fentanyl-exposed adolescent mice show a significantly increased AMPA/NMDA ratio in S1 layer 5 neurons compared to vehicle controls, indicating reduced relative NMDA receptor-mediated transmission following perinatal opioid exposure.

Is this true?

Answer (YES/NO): YES